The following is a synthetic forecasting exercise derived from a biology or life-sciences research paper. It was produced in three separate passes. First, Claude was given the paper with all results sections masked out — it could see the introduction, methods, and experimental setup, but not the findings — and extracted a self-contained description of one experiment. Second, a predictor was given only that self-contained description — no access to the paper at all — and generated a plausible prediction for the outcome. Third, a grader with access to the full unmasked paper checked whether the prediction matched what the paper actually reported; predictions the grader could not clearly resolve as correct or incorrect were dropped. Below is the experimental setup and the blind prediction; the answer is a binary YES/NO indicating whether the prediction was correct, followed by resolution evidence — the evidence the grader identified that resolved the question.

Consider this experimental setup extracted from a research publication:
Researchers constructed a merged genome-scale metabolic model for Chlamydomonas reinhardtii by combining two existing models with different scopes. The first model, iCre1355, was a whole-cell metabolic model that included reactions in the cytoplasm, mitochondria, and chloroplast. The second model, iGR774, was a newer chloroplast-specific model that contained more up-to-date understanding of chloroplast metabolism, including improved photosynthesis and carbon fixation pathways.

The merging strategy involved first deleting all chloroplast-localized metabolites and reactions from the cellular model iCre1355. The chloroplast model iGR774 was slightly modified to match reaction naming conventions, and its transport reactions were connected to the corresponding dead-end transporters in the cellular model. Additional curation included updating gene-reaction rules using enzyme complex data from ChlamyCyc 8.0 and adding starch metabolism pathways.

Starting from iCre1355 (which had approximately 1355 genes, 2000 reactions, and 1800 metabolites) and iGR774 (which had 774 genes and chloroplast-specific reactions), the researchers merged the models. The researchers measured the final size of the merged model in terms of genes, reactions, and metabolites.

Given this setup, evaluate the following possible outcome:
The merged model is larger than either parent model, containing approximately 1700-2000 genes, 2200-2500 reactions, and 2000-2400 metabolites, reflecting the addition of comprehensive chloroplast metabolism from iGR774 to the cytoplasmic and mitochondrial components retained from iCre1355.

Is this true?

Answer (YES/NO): NO